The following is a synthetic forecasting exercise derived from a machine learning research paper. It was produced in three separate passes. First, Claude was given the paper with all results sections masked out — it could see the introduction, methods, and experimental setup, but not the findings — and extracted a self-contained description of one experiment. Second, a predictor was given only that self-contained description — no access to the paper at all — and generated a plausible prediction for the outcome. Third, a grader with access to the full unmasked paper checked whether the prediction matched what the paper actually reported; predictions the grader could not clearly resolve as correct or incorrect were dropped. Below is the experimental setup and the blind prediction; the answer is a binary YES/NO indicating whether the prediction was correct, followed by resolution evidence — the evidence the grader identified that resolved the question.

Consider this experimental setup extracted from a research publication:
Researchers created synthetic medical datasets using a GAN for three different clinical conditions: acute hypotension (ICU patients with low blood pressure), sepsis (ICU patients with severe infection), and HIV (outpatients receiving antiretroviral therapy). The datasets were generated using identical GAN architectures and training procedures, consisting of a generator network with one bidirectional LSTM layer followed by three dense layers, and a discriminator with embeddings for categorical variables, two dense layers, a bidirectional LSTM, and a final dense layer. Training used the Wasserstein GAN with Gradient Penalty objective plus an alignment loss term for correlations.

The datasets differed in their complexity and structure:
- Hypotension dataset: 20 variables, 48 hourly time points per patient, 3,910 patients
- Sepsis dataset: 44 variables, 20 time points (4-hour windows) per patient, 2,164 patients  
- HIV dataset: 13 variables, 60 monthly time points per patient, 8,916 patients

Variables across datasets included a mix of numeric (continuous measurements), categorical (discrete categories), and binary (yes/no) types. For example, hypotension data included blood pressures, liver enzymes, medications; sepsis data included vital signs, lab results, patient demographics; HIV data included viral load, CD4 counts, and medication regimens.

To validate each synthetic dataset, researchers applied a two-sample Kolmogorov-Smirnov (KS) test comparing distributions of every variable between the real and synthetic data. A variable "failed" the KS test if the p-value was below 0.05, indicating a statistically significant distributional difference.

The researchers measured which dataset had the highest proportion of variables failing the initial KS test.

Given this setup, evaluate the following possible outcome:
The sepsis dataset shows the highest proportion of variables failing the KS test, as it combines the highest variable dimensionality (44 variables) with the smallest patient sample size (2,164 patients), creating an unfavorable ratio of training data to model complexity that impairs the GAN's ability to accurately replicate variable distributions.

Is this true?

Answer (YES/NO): NO